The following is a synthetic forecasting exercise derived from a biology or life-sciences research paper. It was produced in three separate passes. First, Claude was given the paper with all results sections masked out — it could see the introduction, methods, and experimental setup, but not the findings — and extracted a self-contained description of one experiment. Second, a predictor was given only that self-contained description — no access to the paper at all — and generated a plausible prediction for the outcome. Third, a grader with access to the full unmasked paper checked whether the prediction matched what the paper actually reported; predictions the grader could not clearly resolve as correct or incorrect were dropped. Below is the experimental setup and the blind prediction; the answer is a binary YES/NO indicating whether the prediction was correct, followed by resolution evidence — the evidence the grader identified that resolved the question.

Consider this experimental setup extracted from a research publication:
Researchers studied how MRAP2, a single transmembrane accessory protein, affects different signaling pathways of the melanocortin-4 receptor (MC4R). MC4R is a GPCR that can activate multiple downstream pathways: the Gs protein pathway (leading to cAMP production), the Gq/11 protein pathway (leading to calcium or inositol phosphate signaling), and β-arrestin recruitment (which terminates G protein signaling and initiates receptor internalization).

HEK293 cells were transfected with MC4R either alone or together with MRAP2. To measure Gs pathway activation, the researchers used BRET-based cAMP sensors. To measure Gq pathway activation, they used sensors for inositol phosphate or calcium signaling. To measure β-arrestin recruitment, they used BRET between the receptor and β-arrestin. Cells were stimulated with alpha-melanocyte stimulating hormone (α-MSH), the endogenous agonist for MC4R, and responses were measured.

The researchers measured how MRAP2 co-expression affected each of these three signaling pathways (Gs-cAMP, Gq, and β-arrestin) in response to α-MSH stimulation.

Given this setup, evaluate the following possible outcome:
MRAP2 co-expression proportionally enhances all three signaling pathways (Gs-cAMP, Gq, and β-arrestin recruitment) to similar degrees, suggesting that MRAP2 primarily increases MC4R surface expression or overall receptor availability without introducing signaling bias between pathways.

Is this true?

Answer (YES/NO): NO